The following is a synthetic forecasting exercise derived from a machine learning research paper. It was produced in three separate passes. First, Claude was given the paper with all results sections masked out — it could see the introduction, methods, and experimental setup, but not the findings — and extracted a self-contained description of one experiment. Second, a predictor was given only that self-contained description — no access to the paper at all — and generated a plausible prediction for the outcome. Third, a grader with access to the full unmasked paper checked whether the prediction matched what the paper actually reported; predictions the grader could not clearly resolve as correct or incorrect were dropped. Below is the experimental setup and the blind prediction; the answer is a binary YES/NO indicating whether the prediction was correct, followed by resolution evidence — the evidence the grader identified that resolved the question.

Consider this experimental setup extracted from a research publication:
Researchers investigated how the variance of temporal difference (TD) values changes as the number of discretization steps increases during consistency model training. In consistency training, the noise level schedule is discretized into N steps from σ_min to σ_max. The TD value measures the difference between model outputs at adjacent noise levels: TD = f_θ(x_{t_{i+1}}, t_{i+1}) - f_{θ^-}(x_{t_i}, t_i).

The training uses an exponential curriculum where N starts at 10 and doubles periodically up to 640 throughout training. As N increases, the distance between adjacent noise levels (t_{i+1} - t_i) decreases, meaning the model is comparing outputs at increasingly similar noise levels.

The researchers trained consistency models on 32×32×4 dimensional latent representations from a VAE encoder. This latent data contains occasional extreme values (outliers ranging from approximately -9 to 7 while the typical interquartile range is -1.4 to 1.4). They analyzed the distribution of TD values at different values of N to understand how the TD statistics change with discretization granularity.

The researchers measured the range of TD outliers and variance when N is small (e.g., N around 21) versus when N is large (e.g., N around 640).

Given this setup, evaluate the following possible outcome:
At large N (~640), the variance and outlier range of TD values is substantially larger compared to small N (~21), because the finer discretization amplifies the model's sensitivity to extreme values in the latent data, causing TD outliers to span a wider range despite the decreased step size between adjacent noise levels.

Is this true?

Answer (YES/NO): NO